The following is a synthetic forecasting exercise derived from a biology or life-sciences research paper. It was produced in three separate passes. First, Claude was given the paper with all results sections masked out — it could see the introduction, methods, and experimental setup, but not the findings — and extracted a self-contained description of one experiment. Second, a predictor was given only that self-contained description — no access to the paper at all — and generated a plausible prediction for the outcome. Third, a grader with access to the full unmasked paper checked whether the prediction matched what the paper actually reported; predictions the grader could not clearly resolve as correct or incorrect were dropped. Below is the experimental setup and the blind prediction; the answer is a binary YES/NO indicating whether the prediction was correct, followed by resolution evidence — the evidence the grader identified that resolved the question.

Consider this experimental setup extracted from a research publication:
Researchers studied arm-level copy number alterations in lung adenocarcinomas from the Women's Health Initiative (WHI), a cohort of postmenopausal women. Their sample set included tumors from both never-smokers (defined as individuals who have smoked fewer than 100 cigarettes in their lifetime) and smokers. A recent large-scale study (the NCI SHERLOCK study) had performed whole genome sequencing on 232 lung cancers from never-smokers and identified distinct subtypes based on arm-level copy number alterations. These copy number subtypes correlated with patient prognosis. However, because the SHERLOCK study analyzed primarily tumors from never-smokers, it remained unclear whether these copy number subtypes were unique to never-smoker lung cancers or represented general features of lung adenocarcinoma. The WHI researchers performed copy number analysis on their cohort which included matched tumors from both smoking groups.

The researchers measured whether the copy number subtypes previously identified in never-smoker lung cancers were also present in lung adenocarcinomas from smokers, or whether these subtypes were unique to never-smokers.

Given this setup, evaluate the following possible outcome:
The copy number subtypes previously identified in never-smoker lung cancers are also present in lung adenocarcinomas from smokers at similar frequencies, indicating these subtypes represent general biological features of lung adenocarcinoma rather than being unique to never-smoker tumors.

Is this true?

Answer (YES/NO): YES